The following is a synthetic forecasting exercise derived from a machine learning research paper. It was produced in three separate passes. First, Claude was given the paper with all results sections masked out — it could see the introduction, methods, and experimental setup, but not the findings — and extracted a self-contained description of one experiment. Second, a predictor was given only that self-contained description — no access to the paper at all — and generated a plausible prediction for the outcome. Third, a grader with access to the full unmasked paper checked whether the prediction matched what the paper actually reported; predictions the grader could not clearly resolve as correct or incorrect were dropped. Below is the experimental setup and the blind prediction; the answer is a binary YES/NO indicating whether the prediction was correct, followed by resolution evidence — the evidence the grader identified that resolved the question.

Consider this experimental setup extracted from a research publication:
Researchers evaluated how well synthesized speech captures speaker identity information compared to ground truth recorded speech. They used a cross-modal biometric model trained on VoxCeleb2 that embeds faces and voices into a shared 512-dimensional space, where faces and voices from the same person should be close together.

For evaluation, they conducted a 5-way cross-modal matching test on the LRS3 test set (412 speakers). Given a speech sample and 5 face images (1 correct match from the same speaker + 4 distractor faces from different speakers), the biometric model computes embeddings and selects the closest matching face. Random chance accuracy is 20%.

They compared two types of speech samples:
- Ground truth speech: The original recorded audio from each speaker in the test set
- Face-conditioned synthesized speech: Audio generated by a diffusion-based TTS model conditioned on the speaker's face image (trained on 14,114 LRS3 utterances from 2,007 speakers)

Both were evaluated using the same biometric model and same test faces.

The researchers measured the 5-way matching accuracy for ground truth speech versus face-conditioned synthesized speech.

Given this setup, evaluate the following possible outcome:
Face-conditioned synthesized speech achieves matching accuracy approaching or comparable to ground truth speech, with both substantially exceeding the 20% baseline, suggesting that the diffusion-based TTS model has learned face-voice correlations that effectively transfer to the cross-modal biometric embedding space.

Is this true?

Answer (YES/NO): NO